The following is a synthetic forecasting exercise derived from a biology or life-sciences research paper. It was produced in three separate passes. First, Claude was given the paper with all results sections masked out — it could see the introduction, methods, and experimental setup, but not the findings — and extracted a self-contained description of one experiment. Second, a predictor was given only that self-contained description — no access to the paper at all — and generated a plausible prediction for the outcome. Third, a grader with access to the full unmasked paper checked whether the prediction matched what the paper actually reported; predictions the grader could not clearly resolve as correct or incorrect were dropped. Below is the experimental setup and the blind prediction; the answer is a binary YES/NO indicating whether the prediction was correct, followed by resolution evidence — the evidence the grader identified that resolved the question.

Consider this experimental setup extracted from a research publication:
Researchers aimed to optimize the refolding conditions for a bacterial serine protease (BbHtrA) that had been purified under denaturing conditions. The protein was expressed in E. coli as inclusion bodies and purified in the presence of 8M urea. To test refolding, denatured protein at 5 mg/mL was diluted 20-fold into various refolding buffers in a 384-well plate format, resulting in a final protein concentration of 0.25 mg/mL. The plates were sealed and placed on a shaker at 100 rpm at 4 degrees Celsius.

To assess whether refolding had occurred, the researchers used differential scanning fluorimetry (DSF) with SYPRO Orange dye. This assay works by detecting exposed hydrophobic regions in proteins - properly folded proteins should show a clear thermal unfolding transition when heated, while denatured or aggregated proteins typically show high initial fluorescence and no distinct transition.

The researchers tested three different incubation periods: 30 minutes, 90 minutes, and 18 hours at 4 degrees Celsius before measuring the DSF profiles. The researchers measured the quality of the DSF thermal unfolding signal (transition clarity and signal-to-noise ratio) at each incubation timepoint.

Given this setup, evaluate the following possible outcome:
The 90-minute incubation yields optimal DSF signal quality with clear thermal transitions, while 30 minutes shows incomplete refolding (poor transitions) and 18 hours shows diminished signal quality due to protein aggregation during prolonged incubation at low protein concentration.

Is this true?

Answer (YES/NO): NO